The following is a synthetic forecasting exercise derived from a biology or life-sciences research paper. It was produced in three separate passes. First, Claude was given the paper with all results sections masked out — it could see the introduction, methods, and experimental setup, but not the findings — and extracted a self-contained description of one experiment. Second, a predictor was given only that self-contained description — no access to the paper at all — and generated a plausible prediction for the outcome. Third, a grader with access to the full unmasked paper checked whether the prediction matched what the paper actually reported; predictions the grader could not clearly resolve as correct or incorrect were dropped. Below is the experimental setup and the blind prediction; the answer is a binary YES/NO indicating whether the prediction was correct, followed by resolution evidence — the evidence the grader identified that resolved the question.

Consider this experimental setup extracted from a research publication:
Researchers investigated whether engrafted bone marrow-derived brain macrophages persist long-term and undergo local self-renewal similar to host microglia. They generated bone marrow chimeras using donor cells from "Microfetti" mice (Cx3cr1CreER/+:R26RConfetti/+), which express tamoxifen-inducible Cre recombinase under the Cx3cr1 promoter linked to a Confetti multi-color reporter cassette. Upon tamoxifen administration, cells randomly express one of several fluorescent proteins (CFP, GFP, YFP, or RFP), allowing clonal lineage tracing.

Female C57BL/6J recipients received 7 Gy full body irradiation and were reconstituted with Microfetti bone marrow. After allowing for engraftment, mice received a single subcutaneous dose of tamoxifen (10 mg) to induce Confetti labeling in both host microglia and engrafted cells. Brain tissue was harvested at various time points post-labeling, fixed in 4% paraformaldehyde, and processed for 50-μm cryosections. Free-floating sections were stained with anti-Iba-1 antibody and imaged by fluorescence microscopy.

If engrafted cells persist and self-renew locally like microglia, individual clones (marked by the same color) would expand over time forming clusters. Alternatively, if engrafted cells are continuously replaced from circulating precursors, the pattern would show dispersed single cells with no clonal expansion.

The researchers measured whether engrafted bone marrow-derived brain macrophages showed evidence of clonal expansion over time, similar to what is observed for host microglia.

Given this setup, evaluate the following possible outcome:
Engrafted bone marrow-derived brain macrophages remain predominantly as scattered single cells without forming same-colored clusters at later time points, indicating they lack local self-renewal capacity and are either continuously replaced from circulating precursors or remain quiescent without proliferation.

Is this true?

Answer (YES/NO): NO